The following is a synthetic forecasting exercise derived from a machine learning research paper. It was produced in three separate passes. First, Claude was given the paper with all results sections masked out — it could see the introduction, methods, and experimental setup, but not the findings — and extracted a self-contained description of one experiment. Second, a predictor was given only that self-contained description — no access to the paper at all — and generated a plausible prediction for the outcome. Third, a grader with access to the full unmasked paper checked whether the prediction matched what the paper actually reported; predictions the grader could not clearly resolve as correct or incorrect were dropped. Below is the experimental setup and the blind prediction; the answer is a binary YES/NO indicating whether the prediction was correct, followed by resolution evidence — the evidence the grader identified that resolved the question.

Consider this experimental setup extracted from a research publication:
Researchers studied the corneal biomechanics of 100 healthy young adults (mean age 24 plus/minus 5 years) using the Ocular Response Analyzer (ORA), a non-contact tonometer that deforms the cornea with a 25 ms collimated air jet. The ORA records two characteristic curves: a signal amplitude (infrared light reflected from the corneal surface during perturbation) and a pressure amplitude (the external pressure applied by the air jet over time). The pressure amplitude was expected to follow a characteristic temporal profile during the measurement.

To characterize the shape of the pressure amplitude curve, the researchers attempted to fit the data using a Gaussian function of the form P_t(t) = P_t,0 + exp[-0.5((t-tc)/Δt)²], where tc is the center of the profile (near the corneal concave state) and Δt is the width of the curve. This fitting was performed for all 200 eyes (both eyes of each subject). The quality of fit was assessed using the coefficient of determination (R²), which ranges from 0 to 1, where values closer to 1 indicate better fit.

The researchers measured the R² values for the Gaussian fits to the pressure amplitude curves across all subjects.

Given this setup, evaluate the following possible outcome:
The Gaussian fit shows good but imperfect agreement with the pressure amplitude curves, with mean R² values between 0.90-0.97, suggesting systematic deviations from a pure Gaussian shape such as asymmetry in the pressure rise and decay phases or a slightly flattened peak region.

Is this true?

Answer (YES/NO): NO